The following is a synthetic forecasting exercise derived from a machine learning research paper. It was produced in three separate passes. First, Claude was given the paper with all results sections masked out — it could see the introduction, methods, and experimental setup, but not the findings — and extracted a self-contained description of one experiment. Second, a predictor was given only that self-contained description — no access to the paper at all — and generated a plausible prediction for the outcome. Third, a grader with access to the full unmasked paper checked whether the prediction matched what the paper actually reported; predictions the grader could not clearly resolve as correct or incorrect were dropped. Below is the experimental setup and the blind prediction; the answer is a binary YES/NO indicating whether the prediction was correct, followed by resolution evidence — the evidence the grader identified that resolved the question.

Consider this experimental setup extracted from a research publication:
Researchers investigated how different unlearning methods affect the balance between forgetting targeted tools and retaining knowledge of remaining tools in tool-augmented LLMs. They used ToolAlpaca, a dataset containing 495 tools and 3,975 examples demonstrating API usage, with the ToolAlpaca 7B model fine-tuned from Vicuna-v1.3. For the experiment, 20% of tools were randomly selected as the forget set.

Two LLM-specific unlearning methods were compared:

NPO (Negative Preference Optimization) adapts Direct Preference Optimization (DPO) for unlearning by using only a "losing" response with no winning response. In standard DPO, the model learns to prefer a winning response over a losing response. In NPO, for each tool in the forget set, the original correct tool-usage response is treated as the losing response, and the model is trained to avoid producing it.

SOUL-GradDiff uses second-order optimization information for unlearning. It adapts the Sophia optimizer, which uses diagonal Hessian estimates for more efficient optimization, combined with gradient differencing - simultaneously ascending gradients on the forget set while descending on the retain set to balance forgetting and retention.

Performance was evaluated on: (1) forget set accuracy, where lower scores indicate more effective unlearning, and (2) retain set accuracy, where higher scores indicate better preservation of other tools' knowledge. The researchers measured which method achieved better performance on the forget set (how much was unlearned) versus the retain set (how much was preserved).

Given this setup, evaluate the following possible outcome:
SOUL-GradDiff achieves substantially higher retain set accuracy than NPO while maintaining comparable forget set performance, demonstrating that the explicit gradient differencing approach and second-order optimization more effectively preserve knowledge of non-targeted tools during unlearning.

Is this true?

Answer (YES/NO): NO